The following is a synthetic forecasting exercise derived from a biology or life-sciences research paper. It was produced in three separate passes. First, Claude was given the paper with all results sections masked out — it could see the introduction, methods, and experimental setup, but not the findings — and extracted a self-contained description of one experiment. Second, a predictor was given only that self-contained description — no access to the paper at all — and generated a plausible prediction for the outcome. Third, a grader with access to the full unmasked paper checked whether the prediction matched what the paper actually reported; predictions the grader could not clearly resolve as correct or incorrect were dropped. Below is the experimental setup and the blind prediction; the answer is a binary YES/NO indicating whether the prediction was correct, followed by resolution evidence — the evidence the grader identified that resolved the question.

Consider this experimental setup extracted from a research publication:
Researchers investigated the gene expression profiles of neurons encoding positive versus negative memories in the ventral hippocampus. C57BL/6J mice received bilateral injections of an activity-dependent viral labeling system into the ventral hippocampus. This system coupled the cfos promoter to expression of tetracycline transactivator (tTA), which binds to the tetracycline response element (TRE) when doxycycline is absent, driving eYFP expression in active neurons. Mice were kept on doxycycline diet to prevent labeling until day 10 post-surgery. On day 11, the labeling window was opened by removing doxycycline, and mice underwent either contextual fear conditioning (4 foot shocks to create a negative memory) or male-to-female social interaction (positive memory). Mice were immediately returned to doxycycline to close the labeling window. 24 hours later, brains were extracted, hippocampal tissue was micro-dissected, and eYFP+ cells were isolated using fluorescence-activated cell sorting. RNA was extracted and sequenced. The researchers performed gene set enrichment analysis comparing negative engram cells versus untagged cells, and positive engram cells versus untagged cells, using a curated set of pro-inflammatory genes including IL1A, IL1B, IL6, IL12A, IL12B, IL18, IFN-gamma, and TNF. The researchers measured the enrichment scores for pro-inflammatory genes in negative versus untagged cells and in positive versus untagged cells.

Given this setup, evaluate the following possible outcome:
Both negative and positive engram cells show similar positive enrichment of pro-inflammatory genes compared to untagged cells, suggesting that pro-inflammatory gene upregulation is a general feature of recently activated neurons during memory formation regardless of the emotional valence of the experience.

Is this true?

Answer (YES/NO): NO